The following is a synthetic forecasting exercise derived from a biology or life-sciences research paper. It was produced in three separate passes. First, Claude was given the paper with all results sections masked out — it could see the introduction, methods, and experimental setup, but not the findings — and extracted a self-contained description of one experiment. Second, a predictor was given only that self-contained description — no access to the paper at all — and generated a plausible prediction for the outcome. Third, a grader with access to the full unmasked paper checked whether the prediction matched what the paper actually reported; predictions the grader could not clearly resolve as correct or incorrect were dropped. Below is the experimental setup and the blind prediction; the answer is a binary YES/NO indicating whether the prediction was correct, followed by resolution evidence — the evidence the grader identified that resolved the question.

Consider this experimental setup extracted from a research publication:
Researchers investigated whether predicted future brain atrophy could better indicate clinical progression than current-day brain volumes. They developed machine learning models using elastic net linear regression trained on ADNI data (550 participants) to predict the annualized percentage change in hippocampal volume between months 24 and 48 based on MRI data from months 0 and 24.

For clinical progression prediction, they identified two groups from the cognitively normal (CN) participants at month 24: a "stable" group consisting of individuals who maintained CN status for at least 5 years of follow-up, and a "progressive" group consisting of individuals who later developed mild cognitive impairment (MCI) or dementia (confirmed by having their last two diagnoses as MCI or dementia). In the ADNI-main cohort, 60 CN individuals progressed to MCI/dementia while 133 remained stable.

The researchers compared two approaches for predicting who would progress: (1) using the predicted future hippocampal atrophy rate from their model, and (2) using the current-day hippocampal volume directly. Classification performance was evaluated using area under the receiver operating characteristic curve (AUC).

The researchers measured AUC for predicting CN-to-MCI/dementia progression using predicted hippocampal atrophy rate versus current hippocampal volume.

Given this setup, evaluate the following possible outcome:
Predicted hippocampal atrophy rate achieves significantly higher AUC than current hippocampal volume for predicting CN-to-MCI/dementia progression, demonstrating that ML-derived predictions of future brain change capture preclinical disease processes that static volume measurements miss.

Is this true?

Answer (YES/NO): NO